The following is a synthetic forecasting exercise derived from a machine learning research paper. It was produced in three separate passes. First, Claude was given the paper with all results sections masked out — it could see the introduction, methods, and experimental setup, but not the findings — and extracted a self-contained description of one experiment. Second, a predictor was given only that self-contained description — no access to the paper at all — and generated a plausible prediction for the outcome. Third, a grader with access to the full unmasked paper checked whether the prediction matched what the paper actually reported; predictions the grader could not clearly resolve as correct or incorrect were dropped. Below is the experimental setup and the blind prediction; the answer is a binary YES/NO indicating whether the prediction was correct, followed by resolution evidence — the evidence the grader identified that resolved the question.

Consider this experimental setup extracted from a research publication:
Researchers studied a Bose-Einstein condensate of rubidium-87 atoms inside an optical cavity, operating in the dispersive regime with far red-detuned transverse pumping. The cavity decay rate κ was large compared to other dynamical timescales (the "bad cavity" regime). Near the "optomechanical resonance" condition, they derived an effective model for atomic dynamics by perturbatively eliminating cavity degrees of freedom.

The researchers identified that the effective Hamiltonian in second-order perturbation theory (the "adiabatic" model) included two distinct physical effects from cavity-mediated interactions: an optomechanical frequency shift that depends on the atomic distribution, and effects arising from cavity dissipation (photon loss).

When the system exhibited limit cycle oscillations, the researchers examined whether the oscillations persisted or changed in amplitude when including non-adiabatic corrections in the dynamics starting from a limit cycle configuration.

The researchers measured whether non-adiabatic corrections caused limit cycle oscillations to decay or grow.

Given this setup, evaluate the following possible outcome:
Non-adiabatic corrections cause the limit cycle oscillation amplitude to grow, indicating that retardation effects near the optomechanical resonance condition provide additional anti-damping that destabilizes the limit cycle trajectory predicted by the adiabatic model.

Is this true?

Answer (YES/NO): NO